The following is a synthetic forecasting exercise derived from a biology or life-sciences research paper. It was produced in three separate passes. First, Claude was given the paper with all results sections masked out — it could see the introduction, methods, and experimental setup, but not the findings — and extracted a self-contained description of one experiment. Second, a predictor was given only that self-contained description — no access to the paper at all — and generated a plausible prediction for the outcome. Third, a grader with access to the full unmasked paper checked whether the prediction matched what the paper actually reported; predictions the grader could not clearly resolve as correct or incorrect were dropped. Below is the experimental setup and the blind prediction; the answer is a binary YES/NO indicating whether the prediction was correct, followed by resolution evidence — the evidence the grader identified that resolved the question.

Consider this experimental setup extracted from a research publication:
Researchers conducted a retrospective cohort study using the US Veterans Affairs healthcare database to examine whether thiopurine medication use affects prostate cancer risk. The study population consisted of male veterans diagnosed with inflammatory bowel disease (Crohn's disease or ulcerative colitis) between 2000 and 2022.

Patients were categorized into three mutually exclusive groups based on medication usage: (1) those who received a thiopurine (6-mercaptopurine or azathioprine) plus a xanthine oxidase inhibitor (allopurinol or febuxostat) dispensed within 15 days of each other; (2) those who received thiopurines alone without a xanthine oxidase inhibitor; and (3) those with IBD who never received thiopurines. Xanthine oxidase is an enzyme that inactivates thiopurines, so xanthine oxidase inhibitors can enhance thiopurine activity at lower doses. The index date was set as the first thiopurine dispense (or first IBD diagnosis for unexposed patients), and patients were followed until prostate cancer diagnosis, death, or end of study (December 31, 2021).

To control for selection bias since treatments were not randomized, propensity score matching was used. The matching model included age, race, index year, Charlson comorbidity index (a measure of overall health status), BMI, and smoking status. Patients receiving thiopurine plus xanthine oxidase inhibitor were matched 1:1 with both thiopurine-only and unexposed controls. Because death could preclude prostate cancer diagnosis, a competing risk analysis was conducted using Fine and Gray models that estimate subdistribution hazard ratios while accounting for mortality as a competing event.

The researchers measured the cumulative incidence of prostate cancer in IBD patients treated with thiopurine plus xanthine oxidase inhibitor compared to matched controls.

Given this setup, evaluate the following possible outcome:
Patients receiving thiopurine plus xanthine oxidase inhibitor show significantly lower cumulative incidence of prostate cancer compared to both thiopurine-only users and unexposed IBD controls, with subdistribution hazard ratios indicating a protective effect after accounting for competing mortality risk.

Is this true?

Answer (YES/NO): NO